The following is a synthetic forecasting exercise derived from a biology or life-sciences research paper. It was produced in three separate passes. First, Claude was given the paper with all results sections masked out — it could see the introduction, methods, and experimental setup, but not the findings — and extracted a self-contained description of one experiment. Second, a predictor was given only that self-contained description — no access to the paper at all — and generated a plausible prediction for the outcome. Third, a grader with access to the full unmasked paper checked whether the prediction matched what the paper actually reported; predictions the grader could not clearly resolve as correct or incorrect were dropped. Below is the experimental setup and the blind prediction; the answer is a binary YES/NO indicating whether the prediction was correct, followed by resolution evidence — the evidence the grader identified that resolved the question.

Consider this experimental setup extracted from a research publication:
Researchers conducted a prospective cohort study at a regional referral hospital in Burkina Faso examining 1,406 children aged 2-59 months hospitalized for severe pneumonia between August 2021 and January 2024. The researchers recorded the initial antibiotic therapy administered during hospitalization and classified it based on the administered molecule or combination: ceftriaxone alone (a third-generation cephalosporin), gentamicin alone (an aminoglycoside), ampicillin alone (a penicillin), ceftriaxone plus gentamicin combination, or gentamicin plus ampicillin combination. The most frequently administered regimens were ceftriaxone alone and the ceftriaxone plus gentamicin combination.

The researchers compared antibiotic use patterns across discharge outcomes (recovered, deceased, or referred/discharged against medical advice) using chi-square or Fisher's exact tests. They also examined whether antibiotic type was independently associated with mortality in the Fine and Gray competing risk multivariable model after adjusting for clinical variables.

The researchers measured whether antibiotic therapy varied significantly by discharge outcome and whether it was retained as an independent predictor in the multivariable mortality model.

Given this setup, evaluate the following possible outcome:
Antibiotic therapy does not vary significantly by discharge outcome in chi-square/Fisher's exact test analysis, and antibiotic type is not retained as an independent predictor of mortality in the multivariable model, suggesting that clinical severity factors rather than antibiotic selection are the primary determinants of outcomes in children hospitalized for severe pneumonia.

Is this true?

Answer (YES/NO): NO